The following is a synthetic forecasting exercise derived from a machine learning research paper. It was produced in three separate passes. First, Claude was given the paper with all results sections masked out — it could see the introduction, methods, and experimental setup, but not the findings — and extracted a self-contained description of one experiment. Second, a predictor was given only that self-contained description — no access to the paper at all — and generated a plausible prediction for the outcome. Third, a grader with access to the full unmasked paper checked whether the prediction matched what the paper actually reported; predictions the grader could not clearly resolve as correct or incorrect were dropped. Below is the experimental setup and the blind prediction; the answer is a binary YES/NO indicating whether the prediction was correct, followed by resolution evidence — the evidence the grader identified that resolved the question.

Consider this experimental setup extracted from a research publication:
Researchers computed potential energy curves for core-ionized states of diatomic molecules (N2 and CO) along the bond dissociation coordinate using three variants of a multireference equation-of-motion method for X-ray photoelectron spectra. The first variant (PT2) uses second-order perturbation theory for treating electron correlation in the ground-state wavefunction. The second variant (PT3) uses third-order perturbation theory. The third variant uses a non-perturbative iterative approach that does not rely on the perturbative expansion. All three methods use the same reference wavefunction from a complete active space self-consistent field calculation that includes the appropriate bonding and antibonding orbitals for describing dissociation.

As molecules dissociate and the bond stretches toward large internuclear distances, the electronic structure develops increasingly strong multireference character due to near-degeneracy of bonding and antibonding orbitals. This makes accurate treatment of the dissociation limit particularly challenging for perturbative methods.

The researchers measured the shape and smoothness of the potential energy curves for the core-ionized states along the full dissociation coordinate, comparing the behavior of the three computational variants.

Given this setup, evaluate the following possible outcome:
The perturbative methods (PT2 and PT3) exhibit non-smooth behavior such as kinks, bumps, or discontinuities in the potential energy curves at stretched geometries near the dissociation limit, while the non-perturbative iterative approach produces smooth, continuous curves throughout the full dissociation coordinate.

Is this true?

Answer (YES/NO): NO